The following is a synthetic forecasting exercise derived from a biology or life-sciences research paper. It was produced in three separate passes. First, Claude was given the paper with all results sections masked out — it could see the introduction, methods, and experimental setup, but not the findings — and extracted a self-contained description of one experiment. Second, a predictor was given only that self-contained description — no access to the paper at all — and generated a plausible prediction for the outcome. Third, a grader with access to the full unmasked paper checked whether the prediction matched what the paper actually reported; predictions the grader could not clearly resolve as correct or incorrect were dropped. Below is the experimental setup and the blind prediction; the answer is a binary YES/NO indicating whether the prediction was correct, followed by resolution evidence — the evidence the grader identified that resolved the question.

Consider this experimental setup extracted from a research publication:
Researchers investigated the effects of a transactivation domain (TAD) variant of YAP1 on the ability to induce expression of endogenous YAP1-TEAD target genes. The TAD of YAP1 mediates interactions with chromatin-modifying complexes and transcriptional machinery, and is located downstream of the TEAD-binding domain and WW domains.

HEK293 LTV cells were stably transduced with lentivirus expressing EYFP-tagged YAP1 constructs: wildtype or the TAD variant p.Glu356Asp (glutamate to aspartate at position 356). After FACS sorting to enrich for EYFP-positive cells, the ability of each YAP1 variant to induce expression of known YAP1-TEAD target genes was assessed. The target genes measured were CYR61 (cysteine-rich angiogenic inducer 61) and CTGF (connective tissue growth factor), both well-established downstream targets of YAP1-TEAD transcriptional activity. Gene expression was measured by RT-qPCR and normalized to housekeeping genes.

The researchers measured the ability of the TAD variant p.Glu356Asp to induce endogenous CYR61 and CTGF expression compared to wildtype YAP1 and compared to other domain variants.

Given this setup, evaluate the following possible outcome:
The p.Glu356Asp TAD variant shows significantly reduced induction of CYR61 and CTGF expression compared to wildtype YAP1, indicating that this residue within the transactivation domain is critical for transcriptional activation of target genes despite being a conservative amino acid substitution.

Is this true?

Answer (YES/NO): YES